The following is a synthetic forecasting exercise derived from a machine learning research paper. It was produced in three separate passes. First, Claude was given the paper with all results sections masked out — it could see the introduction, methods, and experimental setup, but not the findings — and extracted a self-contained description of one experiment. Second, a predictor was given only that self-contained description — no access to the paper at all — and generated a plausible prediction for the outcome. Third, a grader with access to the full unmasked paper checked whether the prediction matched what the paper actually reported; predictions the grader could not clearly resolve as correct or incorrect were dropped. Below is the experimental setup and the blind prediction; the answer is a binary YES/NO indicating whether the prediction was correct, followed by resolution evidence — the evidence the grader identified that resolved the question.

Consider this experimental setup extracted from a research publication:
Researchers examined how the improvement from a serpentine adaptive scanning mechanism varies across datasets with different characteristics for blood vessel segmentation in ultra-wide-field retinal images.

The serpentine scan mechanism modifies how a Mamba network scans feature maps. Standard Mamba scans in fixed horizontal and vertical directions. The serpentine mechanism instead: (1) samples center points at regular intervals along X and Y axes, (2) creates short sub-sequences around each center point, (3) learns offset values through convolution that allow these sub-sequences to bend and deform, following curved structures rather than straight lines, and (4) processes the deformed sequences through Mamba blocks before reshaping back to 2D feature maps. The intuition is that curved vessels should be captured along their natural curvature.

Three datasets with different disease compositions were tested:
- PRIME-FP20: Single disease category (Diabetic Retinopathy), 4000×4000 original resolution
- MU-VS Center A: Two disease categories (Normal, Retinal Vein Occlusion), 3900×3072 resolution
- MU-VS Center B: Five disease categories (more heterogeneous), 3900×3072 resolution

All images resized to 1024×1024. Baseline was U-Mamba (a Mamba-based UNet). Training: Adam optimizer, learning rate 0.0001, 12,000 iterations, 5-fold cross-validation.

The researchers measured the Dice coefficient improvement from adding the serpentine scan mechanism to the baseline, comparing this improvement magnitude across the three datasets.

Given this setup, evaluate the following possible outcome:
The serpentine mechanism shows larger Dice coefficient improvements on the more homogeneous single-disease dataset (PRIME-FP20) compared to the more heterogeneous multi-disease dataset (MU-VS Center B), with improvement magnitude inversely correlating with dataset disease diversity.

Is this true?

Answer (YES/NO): YES